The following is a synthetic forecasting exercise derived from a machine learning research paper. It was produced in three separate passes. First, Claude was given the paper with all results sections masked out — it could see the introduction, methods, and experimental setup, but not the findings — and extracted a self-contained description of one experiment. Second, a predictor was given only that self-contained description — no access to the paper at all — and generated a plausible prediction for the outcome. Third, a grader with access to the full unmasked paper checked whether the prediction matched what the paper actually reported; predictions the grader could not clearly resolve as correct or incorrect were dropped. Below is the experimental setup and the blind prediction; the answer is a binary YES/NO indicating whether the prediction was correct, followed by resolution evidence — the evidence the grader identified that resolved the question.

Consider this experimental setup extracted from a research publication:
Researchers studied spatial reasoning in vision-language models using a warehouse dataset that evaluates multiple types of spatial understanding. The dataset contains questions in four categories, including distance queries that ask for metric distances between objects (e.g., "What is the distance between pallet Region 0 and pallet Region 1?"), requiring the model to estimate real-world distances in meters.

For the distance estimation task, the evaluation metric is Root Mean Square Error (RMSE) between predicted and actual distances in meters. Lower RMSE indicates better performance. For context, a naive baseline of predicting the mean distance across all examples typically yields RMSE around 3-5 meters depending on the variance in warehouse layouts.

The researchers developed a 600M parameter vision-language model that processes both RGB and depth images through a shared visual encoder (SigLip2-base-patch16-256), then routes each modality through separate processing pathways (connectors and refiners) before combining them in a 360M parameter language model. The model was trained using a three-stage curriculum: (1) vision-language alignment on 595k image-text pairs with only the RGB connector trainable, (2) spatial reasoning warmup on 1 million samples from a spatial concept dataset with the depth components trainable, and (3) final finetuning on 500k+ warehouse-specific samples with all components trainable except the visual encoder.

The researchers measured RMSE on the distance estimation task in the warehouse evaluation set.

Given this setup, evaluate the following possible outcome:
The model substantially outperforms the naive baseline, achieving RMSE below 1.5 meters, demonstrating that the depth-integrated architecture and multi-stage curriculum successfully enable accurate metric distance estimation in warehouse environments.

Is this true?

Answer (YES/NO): YES